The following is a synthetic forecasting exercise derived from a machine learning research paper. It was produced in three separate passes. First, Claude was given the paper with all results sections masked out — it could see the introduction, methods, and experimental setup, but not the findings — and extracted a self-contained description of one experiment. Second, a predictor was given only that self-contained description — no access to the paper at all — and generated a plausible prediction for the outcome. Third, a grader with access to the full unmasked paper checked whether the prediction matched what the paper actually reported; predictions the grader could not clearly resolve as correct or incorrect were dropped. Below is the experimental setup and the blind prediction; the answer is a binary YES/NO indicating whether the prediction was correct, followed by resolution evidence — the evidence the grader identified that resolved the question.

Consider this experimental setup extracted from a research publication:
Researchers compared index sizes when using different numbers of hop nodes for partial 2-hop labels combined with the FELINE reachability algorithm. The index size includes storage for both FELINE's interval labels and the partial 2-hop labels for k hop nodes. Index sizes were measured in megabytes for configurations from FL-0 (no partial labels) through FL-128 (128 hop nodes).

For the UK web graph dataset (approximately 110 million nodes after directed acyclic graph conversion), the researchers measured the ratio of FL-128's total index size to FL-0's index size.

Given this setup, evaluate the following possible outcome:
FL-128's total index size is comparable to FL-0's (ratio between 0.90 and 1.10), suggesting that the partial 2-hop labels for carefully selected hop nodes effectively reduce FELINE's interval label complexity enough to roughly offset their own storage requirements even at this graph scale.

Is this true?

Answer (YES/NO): NO